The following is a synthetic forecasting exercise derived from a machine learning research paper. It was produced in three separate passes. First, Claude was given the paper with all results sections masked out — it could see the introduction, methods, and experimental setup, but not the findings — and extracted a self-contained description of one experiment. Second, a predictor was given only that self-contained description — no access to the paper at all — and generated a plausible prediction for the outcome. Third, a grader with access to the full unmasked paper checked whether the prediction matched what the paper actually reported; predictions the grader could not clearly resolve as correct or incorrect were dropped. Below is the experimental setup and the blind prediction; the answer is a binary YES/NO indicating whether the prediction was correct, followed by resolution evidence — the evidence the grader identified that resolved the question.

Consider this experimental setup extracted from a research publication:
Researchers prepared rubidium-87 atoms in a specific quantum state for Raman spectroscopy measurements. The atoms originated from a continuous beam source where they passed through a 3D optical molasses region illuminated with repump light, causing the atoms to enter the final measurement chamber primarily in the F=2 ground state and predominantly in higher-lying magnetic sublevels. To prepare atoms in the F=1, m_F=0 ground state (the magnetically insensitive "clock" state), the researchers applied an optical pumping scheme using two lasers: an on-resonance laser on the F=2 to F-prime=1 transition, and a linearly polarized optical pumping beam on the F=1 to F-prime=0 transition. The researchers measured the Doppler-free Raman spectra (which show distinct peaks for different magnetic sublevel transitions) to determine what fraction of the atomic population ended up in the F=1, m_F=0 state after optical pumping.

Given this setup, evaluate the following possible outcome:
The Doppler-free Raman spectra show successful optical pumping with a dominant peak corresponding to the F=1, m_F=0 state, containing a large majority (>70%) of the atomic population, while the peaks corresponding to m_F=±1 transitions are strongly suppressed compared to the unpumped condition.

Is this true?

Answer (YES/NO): YES